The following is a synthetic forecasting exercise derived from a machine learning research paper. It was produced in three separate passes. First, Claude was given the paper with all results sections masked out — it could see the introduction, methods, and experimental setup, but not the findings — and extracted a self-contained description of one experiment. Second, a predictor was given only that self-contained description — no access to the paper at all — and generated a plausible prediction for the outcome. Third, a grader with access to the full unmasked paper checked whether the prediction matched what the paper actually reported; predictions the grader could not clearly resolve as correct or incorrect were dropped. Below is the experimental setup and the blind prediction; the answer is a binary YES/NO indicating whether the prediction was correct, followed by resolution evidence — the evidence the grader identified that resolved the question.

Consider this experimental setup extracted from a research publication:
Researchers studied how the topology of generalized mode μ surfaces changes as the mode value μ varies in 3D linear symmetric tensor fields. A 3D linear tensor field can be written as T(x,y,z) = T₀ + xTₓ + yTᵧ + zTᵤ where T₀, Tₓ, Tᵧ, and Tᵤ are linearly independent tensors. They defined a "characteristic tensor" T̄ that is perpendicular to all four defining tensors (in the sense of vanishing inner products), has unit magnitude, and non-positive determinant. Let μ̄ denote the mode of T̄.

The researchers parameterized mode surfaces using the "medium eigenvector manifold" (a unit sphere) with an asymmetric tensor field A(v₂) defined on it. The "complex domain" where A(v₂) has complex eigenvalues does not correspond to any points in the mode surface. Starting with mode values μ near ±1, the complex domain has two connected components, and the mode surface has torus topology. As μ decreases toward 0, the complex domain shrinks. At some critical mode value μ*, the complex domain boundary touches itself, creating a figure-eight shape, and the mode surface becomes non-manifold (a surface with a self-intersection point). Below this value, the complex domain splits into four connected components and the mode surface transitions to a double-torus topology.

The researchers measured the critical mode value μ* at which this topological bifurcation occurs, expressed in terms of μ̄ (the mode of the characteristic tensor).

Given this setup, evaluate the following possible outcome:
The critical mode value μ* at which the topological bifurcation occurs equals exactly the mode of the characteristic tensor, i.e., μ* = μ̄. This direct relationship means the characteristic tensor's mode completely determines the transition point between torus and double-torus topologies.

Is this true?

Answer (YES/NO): NO